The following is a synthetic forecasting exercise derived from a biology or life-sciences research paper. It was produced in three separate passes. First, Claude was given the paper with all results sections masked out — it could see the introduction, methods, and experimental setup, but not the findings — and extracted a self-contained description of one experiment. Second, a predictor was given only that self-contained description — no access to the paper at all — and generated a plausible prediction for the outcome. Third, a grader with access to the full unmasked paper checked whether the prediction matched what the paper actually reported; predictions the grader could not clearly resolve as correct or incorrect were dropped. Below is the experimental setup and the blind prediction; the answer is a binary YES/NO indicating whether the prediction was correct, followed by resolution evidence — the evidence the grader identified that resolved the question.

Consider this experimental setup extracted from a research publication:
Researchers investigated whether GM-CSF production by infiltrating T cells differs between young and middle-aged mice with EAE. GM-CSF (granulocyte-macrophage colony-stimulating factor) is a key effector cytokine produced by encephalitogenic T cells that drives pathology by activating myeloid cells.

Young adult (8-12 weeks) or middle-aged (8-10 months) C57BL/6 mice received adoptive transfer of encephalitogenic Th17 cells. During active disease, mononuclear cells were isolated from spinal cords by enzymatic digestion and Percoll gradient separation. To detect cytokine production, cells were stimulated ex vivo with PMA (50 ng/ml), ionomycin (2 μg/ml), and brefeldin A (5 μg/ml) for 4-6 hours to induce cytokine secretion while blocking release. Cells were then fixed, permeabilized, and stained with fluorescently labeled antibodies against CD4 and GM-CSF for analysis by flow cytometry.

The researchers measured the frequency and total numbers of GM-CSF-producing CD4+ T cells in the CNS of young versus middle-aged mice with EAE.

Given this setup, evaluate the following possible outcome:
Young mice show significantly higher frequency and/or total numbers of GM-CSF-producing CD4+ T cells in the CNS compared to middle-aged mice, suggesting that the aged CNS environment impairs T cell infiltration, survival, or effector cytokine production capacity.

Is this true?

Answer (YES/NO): NO